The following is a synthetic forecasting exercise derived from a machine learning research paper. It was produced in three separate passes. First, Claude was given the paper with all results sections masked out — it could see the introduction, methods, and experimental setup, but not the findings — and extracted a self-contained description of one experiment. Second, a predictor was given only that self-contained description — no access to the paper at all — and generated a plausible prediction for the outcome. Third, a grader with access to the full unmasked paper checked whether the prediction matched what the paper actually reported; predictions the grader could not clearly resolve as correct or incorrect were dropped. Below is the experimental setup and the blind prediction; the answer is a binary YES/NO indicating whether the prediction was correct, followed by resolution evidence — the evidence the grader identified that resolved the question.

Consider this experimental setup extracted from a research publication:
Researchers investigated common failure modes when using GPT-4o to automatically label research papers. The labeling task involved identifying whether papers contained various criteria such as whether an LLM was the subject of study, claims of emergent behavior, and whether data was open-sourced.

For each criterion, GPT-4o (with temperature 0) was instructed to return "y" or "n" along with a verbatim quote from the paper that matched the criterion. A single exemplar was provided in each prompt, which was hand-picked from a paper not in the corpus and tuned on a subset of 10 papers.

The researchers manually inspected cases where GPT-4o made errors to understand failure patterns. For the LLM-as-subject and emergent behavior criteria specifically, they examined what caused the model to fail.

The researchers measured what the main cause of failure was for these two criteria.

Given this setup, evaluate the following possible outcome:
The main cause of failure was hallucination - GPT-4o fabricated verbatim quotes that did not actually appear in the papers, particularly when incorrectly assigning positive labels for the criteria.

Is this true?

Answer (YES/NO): NO